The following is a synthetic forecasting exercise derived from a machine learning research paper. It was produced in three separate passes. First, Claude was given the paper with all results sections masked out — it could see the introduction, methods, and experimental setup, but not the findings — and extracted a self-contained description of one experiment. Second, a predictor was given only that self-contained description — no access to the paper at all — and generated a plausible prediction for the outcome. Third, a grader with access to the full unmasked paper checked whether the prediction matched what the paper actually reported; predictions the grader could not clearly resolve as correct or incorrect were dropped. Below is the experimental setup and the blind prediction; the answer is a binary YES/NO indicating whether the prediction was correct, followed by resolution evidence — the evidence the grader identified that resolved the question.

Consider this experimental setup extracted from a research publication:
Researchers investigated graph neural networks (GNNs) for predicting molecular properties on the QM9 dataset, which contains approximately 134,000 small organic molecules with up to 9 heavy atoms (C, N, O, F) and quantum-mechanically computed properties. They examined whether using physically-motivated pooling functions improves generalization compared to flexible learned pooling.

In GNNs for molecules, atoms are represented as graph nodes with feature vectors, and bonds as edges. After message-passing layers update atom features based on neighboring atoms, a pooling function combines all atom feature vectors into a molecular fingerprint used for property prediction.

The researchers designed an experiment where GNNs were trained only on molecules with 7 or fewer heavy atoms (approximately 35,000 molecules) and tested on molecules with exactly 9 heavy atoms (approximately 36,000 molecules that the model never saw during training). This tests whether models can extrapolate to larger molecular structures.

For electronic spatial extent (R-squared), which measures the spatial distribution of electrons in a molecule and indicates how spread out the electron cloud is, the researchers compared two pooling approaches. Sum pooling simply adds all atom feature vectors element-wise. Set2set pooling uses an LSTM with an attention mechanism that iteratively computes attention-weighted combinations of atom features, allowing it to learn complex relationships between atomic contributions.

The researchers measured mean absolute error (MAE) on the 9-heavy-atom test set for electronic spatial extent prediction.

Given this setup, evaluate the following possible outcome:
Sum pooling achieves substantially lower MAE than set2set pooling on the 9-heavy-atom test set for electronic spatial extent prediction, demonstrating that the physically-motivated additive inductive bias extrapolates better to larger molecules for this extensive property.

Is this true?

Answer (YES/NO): YES